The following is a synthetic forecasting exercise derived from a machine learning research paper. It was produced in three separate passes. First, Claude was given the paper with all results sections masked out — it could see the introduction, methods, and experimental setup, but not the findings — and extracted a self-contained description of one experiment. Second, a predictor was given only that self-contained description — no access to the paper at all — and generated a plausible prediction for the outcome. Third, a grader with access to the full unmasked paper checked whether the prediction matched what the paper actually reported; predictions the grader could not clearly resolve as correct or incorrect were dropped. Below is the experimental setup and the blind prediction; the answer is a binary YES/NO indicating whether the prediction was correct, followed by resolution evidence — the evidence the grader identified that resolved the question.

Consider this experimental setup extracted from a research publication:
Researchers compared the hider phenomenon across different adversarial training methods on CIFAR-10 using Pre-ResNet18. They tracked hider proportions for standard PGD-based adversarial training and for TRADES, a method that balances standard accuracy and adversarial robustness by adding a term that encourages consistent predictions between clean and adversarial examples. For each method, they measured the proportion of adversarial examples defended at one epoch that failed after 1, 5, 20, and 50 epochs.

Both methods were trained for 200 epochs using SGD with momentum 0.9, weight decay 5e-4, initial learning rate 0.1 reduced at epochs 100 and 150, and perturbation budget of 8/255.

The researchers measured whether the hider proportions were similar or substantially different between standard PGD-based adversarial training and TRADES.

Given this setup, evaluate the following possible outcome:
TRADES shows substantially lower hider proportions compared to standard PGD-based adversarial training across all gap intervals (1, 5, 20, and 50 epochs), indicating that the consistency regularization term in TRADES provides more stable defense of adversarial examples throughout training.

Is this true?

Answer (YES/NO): NO